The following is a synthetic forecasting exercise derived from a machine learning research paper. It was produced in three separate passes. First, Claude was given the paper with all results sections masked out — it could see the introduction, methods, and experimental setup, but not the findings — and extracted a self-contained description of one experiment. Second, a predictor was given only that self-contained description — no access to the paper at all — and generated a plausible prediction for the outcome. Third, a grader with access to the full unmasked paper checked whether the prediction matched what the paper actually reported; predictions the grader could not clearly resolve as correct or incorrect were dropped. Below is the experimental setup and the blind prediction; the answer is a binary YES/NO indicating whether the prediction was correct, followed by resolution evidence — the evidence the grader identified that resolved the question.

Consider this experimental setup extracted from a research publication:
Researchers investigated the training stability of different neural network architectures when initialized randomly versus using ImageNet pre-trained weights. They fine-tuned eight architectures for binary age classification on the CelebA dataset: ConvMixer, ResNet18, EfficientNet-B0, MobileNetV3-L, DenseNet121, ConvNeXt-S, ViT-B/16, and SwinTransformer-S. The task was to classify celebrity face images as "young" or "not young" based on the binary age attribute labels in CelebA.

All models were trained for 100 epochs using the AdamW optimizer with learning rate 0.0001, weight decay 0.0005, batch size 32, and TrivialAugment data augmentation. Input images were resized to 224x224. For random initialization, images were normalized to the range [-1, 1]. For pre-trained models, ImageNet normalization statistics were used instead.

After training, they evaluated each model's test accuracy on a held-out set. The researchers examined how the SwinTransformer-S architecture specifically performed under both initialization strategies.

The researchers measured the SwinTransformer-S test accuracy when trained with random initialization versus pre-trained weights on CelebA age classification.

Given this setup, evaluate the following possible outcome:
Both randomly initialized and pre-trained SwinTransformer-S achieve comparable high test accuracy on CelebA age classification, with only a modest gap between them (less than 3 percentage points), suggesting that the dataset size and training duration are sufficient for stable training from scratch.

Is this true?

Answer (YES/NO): NO